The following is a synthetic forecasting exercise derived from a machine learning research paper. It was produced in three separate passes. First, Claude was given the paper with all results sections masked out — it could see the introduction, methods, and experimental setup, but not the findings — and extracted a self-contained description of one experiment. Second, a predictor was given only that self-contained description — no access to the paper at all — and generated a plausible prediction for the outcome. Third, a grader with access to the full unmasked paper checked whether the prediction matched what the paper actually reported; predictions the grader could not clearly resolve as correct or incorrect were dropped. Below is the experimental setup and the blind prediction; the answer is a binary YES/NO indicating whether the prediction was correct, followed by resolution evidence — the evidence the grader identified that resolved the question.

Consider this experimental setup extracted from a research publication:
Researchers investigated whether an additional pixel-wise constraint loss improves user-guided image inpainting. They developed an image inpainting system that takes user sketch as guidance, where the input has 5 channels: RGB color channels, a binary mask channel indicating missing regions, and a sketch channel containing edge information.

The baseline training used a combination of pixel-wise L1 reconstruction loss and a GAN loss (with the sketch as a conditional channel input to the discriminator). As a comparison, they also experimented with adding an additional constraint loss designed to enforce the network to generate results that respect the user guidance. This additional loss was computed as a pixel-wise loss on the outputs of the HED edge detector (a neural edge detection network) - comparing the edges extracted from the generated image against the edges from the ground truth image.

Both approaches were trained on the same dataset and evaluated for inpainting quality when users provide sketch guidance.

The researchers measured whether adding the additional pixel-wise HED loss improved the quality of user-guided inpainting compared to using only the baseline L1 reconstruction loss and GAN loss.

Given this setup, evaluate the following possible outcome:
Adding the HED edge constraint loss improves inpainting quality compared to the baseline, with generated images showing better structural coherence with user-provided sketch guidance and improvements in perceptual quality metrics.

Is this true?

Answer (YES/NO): NO